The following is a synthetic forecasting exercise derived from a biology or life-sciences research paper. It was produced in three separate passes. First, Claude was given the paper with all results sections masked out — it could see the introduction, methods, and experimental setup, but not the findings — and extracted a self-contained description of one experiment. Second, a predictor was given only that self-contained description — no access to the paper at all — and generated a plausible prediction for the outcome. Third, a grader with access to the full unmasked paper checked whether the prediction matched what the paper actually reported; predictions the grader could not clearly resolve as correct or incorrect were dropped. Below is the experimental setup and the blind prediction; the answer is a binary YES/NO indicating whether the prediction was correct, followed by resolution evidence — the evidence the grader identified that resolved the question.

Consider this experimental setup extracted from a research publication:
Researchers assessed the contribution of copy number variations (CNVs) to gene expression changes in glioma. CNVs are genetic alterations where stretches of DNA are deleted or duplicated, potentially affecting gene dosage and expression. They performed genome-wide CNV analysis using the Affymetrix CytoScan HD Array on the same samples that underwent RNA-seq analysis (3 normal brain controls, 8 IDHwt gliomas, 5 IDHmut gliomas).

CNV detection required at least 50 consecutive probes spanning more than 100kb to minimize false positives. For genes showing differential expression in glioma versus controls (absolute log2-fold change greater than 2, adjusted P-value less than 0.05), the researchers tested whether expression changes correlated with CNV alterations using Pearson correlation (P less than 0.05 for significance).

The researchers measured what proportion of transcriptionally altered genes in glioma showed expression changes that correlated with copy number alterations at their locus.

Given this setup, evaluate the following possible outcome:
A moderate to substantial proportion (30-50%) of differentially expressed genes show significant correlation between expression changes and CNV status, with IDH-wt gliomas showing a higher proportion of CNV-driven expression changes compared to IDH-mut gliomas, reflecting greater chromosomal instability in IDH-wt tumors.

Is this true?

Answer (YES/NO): NO